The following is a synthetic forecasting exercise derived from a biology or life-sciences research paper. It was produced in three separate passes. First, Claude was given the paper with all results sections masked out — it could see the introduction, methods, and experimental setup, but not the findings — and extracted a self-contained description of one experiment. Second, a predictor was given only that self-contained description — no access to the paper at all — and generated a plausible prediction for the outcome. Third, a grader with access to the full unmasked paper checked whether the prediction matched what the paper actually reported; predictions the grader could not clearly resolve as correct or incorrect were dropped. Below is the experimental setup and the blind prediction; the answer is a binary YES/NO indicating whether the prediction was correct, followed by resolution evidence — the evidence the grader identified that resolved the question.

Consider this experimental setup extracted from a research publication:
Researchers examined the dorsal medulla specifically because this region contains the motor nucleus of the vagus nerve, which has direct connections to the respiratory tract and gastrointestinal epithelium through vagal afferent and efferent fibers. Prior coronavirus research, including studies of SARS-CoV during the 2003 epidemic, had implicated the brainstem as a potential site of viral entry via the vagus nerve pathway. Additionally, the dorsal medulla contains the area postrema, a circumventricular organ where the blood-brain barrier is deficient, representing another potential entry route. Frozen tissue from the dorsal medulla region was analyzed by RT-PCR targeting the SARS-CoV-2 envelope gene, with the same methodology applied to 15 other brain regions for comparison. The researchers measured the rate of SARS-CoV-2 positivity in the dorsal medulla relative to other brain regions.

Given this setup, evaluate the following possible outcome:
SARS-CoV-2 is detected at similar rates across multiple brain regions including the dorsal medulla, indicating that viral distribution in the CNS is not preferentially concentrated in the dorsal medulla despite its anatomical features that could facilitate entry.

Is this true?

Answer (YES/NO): NO